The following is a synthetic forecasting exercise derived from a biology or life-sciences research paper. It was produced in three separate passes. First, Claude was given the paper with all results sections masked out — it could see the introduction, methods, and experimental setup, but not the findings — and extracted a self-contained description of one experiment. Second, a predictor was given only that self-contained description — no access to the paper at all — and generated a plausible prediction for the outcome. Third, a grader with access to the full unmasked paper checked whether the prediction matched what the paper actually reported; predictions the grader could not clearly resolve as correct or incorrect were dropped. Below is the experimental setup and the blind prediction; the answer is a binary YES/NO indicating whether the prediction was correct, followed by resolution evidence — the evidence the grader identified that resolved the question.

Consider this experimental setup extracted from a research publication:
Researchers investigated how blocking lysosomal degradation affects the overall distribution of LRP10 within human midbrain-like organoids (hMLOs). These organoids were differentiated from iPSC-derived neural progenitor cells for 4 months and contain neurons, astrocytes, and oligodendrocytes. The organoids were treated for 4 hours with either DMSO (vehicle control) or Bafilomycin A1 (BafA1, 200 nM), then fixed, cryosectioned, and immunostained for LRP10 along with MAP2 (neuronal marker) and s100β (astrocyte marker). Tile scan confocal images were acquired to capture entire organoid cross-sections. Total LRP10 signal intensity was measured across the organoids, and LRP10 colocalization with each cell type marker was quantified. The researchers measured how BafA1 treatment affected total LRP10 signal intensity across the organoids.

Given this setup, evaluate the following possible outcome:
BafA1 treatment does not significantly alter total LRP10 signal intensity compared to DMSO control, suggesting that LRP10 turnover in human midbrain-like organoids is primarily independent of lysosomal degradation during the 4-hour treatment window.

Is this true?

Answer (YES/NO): NO